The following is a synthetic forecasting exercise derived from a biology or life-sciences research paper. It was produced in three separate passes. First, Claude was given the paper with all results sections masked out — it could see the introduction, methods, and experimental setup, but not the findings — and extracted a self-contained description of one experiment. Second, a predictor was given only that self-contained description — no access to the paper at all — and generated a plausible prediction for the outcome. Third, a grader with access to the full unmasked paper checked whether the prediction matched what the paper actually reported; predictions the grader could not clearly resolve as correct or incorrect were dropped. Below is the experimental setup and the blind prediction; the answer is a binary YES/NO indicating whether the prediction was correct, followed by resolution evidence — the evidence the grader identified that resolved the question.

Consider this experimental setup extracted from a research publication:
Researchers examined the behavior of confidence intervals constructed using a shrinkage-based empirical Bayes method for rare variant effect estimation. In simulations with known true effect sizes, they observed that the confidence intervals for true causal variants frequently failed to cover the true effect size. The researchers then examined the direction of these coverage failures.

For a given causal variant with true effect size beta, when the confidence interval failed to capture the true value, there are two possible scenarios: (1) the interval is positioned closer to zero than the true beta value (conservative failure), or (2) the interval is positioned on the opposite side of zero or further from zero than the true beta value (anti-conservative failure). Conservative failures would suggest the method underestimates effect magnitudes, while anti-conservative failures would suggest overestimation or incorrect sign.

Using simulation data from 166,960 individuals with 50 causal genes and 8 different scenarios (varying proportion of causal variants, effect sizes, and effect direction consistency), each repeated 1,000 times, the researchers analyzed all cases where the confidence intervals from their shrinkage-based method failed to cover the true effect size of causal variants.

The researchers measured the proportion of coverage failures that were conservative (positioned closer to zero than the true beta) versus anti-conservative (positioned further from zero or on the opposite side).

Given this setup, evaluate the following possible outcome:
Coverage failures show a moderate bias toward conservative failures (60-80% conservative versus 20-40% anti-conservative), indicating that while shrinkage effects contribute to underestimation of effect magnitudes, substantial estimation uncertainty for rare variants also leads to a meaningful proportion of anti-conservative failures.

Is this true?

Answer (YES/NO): NO